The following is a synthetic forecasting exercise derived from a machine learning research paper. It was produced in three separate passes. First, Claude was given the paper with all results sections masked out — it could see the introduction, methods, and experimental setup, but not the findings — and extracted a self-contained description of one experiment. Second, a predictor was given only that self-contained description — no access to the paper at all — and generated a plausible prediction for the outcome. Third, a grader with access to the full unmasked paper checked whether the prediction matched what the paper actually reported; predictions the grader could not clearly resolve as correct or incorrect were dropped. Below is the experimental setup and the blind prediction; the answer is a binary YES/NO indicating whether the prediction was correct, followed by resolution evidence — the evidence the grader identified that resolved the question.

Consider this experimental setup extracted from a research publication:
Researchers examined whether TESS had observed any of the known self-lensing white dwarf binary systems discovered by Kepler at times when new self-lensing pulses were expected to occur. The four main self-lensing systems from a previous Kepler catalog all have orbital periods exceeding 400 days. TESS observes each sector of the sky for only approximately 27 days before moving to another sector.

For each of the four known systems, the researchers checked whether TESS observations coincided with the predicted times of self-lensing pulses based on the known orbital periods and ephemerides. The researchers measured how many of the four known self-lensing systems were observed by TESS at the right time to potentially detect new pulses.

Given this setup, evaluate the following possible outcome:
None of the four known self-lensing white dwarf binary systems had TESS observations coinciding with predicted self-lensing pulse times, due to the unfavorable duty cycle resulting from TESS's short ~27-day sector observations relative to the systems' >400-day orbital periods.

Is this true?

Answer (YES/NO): NO